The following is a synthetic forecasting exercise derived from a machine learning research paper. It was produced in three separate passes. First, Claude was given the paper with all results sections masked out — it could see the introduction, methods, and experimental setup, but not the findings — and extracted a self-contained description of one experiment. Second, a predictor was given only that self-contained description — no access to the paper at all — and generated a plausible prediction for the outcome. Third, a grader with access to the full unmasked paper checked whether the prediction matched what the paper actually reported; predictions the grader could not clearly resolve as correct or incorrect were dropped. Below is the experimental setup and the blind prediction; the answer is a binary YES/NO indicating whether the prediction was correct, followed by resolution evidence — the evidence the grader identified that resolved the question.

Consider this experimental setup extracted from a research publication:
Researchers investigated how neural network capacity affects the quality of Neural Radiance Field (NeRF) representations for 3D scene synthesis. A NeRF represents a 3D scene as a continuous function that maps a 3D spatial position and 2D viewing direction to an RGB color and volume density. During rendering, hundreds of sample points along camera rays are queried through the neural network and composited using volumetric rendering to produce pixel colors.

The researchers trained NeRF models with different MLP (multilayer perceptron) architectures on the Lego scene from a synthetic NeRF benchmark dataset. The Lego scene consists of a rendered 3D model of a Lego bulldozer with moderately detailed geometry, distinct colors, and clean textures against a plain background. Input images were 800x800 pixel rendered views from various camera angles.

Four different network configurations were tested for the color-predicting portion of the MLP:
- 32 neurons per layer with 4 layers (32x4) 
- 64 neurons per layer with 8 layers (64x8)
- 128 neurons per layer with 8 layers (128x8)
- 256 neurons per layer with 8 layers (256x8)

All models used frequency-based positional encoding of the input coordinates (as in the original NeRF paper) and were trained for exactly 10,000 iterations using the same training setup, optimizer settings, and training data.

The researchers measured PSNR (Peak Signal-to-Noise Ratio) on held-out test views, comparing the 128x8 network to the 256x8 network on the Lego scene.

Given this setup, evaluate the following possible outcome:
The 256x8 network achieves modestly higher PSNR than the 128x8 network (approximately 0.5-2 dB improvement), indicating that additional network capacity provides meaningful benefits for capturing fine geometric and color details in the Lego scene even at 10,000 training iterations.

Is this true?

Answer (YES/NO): NO